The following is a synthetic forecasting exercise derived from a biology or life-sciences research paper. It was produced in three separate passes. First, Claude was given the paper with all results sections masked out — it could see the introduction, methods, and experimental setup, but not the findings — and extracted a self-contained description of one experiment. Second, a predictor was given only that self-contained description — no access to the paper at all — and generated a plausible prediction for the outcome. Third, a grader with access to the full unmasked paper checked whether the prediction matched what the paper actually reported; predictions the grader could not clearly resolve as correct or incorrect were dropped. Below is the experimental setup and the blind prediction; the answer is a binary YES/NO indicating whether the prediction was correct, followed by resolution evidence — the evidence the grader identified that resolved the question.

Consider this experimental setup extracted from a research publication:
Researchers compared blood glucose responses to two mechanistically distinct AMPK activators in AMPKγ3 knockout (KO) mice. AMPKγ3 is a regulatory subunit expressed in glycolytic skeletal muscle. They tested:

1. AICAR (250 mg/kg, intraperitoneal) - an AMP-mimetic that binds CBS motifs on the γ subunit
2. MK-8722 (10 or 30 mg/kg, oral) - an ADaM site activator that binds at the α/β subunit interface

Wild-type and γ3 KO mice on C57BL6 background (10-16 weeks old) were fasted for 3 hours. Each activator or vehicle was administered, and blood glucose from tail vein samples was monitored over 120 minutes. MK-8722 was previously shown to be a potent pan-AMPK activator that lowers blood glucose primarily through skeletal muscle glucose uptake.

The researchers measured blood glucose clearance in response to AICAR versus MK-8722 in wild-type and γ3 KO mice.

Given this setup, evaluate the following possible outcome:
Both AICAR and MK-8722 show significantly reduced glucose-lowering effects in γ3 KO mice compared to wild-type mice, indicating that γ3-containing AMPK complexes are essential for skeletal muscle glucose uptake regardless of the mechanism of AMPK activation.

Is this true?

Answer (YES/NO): NO